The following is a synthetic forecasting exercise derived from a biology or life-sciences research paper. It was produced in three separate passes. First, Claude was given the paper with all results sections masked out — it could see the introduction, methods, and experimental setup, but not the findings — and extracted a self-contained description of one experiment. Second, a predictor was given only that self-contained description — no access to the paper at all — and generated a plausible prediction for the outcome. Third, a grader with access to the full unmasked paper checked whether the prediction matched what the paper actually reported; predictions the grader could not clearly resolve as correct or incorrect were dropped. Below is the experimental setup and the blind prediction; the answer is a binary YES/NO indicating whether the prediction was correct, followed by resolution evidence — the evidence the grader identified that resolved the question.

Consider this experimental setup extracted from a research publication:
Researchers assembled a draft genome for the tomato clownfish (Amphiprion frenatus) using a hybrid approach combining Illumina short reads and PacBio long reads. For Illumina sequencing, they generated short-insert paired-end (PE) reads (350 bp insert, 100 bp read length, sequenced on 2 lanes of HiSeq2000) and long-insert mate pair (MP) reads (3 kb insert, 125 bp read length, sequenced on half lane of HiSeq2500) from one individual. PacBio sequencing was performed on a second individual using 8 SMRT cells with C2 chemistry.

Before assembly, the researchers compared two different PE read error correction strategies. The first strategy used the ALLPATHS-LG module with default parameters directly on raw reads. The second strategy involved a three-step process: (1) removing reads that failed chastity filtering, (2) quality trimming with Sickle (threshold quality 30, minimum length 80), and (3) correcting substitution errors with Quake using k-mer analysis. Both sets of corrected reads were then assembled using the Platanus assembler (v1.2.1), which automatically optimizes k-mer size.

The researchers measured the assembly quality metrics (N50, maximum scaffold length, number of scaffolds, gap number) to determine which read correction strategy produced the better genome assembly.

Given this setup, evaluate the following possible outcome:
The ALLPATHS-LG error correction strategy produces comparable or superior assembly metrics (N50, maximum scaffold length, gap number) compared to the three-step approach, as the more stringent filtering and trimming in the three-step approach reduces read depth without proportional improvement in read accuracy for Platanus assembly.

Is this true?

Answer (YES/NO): YES